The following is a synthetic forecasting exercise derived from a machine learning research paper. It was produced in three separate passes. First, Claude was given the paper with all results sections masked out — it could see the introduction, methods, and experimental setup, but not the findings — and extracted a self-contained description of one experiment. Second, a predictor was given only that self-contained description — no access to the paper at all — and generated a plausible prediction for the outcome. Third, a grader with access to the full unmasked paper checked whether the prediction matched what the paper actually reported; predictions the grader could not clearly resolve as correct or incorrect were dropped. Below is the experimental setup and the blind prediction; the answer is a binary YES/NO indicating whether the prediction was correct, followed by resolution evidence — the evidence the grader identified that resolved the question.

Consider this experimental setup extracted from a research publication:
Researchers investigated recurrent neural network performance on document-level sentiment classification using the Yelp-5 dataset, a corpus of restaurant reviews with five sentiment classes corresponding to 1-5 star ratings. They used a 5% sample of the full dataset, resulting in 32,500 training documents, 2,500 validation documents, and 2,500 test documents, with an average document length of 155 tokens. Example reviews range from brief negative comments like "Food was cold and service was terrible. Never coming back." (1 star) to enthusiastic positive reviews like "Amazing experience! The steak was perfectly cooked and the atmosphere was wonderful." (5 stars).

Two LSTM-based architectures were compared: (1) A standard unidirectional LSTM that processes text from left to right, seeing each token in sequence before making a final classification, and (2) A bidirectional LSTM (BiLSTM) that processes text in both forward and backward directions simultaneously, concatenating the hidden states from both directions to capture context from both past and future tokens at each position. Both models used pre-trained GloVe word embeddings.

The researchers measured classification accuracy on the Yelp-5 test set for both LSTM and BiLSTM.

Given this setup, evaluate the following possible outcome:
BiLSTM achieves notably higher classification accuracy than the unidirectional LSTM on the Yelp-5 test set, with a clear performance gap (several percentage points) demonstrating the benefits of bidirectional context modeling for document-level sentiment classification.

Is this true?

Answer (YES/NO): NO